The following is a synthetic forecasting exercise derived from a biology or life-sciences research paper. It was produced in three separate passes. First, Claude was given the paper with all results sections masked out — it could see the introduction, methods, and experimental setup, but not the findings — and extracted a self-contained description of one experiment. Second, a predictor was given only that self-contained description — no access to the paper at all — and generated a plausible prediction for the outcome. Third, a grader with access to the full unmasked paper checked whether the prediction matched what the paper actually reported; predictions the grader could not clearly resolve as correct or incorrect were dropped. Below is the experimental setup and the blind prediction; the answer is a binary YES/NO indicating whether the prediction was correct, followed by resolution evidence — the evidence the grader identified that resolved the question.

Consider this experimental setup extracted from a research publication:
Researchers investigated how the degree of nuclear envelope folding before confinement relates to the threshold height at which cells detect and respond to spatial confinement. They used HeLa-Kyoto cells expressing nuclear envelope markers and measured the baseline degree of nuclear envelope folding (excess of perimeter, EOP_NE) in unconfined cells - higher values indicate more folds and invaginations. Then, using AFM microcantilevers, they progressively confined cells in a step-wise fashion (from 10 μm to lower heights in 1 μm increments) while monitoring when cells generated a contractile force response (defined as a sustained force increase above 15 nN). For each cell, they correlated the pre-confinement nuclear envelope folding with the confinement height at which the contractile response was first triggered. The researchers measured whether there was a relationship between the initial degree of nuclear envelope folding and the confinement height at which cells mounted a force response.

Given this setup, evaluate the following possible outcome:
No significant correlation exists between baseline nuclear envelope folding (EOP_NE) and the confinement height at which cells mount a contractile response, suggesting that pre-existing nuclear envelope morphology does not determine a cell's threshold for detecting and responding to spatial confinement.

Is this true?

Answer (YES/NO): NO